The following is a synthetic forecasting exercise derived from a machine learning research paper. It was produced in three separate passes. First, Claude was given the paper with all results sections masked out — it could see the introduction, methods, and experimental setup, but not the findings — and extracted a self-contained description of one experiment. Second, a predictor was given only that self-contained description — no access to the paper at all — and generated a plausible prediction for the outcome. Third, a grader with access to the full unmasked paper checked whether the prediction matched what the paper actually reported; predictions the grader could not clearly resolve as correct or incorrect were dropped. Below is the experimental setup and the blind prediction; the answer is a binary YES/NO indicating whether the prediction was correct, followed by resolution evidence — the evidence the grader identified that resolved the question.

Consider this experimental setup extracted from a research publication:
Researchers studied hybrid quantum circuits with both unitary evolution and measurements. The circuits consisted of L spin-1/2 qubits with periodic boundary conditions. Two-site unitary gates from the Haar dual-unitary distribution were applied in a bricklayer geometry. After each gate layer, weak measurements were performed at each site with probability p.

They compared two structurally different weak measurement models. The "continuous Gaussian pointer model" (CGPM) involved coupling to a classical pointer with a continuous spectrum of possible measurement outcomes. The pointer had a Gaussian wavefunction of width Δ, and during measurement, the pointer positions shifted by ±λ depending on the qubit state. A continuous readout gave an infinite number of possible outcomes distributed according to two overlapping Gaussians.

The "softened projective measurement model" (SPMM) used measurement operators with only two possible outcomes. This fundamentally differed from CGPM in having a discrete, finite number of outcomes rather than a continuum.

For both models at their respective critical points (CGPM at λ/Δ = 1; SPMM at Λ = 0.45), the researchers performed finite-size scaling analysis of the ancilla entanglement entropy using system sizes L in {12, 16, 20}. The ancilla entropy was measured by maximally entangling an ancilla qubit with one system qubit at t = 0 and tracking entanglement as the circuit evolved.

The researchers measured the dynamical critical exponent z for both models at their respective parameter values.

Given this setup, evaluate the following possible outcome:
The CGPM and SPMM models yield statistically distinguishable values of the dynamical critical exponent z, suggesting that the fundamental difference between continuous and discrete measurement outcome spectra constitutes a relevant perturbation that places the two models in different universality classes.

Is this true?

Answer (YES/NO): NO